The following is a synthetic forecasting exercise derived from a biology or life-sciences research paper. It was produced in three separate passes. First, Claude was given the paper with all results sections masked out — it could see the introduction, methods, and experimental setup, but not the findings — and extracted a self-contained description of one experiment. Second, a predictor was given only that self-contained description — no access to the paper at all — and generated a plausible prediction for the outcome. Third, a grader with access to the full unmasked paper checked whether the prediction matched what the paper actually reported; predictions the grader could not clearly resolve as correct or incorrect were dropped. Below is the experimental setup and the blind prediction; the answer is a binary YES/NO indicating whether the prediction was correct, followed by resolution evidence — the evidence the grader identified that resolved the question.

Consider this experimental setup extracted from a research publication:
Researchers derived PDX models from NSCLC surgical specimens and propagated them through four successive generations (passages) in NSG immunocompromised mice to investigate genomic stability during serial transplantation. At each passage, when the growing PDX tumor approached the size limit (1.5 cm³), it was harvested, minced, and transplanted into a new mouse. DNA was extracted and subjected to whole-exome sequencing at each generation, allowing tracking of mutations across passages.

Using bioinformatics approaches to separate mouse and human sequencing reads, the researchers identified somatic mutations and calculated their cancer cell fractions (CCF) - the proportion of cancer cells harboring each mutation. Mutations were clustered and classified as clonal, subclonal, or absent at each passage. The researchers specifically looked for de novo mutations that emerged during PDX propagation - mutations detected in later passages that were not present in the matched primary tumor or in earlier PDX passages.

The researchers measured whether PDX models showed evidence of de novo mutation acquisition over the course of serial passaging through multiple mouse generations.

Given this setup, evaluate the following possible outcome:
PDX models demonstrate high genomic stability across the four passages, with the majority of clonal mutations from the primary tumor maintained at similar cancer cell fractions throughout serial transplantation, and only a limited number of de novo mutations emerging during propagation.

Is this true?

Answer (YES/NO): YES